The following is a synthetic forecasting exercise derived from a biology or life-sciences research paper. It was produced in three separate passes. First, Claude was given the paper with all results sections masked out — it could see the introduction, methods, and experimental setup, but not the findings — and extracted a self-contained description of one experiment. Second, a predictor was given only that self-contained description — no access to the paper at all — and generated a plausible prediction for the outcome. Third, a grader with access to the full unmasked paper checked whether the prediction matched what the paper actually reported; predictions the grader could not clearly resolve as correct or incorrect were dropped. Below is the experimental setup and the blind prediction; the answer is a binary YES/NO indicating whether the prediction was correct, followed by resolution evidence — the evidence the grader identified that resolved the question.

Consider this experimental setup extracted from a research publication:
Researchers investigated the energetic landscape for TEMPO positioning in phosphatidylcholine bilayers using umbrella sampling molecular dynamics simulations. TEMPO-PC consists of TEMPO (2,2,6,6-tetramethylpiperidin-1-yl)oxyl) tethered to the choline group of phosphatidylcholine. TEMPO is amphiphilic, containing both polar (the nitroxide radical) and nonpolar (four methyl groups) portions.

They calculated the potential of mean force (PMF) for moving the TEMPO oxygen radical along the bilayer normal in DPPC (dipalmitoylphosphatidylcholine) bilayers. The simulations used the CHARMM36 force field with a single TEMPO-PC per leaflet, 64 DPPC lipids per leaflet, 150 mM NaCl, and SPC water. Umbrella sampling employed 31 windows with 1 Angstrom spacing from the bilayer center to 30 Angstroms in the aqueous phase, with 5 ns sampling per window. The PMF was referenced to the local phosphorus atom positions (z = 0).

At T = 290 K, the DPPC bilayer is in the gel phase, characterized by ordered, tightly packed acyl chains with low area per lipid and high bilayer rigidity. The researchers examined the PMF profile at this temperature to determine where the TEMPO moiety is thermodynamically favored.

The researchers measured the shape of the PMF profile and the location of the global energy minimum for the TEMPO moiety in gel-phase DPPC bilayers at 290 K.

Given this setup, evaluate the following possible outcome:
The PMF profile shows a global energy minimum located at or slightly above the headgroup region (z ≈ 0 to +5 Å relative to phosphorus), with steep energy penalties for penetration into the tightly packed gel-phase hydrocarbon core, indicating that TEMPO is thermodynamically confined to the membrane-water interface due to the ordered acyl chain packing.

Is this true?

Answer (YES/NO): YES